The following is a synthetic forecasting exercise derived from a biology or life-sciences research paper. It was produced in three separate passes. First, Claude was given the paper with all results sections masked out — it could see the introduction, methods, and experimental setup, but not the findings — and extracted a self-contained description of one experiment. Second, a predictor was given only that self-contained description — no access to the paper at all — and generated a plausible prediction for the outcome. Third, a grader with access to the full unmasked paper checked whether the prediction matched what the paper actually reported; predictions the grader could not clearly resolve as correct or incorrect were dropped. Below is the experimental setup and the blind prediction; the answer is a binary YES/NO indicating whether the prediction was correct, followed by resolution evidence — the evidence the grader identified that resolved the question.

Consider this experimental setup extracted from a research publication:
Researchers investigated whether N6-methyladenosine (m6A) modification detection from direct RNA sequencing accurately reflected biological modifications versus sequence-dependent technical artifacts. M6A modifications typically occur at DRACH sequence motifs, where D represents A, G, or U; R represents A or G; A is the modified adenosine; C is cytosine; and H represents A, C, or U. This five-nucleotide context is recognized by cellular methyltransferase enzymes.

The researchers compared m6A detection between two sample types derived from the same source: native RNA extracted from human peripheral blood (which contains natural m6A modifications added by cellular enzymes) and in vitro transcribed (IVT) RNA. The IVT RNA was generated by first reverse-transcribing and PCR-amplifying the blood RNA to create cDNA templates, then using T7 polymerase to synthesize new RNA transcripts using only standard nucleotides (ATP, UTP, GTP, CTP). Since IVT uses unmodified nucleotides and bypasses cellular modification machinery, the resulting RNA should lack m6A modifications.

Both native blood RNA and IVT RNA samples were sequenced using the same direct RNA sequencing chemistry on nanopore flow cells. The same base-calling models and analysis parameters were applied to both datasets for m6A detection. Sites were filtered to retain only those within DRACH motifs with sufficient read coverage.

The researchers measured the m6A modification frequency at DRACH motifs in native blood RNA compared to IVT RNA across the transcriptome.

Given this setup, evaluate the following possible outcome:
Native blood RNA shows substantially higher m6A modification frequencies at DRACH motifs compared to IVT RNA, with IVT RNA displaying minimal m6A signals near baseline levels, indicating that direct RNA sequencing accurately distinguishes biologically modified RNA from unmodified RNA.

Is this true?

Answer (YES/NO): YES